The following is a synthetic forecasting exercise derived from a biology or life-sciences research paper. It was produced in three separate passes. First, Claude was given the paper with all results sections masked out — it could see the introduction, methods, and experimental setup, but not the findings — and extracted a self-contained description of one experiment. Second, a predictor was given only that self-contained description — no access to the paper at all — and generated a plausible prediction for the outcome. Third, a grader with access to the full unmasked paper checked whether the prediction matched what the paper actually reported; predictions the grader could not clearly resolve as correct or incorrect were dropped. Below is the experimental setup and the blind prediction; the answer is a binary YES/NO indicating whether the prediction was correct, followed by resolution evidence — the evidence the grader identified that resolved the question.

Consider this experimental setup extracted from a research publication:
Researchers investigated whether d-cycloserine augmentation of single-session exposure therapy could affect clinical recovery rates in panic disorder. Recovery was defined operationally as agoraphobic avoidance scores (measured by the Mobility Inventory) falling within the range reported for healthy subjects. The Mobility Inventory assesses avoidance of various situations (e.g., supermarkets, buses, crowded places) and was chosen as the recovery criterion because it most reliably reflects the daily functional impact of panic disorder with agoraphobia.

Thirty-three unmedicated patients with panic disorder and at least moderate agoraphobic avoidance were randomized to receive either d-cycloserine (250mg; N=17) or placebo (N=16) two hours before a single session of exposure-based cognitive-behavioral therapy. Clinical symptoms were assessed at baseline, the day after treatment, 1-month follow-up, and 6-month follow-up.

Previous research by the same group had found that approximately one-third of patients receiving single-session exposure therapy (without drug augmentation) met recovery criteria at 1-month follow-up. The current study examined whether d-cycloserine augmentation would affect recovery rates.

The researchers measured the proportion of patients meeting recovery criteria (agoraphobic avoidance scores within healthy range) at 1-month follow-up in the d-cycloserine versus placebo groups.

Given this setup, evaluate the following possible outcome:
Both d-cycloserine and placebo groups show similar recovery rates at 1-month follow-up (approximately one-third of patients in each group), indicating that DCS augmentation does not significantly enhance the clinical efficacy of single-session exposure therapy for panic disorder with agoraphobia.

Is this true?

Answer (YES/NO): NO